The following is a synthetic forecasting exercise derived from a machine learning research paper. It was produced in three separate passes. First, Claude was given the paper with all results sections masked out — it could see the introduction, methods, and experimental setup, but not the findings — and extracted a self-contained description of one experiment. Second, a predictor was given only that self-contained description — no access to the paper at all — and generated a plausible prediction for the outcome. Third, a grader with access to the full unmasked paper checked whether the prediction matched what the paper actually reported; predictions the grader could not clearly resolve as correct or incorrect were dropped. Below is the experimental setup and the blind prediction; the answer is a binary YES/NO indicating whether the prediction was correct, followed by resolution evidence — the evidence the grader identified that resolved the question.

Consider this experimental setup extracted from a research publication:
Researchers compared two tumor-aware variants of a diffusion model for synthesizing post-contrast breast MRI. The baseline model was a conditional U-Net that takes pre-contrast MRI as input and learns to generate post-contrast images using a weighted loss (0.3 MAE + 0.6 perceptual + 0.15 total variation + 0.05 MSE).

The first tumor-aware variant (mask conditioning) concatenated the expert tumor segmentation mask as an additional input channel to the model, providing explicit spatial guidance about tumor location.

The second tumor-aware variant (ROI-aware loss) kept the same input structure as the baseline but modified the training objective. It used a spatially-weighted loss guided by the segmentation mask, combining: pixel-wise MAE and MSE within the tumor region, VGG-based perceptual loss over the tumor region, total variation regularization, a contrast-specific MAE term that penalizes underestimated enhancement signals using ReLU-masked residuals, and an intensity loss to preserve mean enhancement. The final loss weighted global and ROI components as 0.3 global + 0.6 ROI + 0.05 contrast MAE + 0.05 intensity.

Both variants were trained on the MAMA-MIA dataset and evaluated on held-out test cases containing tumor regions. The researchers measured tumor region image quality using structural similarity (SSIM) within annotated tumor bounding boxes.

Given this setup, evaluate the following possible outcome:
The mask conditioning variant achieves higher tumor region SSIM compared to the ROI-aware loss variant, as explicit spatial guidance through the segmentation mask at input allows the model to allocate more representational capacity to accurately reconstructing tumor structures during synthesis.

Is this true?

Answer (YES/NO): YES